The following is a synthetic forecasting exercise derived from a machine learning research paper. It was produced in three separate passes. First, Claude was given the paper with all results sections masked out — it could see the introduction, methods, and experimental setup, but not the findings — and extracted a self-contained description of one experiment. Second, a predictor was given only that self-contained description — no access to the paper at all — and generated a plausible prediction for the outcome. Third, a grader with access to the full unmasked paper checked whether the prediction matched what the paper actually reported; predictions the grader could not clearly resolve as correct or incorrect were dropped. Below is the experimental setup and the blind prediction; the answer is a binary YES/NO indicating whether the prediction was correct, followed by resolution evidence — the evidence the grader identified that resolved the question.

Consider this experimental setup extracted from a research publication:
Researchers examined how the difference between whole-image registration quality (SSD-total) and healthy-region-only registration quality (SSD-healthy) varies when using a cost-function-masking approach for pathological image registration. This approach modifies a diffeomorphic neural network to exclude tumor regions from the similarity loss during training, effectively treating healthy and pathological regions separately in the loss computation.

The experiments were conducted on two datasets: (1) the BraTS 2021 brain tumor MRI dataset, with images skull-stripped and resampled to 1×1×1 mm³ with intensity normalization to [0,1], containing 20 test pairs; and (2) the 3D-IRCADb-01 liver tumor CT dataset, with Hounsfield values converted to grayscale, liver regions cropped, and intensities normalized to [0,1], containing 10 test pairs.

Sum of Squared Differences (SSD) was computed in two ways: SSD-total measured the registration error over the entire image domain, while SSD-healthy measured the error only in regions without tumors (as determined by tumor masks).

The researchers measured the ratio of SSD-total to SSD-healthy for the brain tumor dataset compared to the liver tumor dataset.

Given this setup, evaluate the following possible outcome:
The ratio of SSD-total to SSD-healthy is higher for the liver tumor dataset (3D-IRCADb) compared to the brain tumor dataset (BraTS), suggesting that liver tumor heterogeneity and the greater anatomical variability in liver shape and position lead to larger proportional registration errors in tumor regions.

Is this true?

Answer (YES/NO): YES